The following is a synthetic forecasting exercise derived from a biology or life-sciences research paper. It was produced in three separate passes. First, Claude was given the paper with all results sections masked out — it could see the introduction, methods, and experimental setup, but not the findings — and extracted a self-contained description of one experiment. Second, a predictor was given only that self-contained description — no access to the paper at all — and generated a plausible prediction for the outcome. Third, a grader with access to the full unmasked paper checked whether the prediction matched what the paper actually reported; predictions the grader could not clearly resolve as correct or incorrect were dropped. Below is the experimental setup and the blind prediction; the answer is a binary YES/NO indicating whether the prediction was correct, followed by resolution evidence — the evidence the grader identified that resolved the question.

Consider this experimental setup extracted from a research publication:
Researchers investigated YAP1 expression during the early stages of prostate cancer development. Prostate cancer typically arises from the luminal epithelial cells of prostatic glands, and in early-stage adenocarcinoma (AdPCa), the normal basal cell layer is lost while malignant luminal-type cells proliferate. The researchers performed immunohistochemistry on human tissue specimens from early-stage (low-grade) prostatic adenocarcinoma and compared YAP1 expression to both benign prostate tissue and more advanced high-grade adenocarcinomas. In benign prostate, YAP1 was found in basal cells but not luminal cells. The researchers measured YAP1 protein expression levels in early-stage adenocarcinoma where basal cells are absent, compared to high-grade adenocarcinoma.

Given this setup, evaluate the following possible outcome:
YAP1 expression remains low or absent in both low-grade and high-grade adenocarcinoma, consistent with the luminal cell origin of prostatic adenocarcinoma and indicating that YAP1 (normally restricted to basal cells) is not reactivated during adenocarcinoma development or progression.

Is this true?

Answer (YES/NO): NO